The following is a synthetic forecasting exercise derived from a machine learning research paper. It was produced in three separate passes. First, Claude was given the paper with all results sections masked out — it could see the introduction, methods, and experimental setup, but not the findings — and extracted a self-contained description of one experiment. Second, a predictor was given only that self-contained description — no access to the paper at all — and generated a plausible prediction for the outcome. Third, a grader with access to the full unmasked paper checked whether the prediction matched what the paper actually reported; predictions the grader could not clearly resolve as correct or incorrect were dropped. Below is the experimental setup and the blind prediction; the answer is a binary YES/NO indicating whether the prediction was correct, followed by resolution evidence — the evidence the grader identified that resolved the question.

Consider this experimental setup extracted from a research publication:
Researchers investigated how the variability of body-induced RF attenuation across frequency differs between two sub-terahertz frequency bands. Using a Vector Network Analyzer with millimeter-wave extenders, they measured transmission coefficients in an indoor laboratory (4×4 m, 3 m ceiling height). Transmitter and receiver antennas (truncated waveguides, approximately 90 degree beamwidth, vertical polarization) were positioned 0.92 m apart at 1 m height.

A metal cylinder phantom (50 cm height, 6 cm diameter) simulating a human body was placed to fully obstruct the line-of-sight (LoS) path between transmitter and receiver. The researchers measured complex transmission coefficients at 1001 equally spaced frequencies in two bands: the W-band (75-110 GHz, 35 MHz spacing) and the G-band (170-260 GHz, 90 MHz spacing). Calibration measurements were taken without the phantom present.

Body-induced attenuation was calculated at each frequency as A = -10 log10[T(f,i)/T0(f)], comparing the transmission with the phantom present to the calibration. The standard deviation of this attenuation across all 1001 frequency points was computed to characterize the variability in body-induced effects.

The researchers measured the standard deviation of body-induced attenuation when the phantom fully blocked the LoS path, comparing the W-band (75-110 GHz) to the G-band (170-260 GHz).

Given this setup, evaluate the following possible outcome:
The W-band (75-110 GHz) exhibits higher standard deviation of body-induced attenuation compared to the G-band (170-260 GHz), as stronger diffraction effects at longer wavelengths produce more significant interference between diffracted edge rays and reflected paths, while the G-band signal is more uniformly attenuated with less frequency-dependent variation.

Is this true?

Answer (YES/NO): NO